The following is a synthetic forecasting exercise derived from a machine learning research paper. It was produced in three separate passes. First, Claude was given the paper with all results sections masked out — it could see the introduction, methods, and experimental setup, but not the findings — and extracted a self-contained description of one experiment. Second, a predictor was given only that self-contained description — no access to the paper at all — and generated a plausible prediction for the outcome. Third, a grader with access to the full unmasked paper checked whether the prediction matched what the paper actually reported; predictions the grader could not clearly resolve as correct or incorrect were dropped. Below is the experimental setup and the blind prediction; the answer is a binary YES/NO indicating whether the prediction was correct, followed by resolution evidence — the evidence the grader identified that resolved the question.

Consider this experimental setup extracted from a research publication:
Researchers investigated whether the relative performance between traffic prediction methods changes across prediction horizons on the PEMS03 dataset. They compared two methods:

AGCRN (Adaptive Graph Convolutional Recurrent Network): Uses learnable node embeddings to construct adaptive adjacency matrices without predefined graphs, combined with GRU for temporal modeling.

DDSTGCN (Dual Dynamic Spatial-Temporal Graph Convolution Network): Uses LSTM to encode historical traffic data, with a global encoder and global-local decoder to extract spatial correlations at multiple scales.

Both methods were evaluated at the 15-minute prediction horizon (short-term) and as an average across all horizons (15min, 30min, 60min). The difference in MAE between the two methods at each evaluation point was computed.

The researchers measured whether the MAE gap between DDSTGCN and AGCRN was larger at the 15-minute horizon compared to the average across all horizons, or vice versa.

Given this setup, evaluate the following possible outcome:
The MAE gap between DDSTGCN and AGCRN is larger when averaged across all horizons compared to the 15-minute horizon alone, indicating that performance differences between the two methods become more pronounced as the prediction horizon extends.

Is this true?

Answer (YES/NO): NO